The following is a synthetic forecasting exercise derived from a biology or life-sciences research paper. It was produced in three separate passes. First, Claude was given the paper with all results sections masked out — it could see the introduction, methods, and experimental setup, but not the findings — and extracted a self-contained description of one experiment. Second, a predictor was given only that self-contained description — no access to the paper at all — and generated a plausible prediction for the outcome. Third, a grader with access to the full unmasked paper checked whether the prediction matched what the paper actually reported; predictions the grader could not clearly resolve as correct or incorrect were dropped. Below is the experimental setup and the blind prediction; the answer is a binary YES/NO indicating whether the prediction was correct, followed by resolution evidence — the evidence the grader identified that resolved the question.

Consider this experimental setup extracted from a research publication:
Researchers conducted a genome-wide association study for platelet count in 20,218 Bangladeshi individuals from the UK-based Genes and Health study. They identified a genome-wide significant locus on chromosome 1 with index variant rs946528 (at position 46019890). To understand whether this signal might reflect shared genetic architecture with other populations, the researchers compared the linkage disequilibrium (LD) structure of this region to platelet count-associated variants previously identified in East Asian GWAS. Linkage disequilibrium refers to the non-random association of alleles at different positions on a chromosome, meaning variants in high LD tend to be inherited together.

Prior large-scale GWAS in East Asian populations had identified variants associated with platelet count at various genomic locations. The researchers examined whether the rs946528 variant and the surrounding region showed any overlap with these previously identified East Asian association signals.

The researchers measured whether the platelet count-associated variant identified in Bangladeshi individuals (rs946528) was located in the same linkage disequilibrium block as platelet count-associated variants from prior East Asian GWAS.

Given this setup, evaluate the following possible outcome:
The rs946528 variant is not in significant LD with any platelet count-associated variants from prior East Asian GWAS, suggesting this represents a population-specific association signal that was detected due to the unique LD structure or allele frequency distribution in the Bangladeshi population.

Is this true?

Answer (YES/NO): NO